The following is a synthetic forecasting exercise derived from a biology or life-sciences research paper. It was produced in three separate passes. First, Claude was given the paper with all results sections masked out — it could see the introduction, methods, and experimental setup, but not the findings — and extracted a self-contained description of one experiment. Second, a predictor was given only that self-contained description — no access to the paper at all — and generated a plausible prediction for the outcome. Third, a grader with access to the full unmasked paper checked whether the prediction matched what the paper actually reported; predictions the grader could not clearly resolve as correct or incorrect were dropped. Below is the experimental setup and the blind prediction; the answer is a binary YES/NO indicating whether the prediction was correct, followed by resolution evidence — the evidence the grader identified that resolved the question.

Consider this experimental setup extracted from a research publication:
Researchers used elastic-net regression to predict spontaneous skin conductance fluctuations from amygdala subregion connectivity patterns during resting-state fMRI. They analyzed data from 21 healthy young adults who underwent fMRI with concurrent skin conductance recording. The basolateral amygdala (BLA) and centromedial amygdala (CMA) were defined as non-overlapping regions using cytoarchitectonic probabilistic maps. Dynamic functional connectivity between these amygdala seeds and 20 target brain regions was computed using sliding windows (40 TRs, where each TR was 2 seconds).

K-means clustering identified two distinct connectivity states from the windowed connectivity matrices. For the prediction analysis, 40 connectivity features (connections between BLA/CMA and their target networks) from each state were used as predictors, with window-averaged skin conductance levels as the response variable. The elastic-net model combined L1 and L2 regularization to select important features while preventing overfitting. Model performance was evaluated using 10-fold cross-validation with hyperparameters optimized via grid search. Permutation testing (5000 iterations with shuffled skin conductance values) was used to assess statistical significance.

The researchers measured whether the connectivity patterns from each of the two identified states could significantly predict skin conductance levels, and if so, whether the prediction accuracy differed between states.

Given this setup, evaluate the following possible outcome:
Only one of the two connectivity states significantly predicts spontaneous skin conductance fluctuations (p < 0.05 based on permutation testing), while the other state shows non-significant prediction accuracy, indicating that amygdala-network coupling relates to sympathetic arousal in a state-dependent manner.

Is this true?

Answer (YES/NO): NO